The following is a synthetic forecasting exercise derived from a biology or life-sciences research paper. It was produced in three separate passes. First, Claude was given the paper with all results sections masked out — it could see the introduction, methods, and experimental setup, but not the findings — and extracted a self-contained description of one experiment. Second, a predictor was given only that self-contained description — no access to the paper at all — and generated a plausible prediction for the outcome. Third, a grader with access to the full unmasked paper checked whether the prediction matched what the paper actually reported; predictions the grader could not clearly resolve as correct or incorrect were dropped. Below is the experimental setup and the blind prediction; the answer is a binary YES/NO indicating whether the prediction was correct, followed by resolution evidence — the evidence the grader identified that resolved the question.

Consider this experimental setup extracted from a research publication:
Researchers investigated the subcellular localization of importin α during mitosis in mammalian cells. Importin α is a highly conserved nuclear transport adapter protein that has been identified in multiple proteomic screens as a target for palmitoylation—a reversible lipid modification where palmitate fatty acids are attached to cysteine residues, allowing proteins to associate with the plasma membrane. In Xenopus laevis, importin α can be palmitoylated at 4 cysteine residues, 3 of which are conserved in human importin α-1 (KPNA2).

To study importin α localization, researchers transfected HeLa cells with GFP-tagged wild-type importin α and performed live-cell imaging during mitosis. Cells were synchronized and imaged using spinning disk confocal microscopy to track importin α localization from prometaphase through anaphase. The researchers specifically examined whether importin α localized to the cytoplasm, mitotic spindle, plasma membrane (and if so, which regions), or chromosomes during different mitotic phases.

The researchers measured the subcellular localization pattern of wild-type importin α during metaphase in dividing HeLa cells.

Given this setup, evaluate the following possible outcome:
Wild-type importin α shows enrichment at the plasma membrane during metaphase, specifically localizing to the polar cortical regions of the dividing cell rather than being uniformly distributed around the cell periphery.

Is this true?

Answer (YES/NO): NO